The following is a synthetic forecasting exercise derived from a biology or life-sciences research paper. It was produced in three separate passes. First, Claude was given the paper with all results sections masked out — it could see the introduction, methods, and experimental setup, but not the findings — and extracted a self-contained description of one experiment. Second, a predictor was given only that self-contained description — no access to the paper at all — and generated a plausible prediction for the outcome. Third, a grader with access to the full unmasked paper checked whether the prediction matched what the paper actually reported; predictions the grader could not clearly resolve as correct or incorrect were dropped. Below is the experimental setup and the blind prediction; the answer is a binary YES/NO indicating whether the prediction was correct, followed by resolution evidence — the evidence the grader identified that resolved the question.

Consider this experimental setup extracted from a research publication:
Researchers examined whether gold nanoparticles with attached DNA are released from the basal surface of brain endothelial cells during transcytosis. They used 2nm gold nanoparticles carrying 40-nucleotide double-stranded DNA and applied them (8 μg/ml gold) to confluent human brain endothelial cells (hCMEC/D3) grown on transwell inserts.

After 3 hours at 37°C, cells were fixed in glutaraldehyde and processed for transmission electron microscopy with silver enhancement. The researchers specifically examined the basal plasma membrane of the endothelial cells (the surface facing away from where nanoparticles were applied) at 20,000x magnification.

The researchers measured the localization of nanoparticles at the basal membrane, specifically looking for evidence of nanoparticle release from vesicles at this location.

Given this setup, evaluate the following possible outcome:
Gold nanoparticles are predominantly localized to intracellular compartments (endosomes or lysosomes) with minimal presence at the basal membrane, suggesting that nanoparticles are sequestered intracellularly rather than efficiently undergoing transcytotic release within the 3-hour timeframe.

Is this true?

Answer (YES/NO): NO